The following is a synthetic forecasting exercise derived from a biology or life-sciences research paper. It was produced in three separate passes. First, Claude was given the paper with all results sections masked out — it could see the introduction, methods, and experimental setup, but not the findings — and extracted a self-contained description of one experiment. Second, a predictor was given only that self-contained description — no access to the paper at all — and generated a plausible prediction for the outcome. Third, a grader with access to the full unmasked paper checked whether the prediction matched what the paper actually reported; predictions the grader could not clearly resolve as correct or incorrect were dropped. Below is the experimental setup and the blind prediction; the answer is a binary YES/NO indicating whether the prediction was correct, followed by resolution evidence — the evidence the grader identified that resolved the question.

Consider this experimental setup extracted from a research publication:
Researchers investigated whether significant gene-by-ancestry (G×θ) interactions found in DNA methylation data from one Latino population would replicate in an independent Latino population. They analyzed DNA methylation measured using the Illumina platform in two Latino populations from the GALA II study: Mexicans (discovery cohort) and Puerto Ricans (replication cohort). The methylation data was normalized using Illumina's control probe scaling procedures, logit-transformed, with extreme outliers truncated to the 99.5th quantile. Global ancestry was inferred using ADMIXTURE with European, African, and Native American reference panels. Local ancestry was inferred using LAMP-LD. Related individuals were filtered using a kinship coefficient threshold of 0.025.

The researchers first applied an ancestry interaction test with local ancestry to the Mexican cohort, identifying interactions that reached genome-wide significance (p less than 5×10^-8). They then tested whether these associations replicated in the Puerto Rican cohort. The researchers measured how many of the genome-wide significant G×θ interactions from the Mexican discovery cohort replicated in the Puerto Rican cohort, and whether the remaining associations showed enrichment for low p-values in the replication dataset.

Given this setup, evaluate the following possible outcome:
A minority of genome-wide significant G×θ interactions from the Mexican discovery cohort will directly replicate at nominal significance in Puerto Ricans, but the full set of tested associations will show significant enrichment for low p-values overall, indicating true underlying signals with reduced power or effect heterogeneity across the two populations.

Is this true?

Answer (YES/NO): YES